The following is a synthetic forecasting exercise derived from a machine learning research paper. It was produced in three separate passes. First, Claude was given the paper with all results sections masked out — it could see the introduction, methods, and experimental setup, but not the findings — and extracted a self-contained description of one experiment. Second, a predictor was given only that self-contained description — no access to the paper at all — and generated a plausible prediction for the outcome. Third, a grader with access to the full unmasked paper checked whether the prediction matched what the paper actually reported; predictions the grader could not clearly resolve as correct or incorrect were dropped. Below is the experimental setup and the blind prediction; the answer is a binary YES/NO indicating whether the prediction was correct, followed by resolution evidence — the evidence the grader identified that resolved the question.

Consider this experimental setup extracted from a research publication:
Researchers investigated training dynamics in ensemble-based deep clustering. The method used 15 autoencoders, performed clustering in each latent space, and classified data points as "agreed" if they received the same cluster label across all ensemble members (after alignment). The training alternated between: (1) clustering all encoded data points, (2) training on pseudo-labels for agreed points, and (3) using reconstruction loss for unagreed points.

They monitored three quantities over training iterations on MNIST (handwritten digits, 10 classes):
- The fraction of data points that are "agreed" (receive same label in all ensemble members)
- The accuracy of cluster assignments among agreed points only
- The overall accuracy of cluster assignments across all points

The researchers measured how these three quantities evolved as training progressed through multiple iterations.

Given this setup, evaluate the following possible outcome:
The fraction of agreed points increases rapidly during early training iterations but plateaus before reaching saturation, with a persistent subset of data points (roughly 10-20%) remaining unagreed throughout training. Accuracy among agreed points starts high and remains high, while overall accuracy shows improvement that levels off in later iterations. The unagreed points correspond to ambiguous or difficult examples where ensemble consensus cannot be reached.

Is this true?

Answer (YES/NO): NO